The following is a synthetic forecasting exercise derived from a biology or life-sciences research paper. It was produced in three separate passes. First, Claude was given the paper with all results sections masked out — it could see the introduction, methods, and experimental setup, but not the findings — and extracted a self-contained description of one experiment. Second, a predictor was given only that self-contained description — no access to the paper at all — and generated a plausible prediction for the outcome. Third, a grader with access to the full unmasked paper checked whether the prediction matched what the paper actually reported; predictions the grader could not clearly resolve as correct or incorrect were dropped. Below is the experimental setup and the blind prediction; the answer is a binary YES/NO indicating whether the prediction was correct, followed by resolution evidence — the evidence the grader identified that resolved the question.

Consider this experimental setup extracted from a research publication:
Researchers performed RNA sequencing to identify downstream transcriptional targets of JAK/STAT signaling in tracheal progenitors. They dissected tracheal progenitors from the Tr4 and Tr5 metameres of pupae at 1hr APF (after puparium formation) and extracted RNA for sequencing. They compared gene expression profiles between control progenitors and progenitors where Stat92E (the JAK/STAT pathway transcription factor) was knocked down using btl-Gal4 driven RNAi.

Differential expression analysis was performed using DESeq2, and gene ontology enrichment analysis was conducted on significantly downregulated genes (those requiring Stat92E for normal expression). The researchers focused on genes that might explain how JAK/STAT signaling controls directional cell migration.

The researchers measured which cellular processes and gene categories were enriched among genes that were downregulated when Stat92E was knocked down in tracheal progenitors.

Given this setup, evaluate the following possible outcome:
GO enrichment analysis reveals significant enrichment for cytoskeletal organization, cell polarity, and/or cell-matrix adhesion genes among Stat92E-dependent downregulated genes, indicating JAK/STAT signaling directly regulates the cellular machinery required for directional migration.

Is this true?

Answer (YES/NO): YES